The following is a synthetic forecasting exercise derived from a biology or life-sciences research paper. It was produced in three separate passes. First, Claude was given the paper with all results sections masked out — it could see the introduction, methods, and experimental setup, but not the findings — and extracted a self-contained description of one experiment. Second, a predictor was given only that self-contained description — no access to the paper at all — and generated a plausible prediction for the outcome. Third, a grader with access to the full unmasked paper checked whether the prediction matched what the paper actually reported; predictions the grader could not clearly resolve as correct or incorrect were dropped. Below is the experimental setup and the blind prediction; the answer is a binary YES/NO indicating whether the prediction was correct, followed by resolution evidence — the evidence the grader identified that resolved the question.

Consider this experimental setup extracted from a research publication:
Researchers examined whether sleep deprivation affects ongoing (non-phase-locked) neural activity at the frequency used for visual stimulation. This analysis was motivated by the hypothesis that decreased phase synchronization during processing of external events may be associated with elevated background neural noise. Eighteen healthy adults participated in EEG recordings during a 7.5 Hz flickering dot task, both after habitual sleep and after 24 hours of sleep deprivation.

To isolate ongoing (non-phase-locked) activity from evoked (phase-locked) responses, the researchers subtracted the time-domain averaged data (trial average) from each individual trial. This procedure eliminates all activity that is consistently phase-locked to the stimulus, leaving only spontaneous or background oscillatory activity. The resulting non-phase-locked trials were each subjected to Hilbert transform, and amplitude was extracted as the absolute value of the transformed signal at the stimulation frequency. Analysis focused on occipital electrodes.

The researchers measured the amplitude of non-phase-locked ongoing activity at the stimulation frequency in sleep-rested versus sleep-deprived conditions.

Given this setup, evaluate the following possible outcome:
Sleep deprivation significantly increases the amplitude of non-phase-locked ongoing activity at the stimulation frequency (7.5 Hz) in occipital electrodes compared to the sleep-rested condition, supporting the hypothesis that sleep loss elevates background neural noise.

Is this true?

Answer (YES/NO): YES